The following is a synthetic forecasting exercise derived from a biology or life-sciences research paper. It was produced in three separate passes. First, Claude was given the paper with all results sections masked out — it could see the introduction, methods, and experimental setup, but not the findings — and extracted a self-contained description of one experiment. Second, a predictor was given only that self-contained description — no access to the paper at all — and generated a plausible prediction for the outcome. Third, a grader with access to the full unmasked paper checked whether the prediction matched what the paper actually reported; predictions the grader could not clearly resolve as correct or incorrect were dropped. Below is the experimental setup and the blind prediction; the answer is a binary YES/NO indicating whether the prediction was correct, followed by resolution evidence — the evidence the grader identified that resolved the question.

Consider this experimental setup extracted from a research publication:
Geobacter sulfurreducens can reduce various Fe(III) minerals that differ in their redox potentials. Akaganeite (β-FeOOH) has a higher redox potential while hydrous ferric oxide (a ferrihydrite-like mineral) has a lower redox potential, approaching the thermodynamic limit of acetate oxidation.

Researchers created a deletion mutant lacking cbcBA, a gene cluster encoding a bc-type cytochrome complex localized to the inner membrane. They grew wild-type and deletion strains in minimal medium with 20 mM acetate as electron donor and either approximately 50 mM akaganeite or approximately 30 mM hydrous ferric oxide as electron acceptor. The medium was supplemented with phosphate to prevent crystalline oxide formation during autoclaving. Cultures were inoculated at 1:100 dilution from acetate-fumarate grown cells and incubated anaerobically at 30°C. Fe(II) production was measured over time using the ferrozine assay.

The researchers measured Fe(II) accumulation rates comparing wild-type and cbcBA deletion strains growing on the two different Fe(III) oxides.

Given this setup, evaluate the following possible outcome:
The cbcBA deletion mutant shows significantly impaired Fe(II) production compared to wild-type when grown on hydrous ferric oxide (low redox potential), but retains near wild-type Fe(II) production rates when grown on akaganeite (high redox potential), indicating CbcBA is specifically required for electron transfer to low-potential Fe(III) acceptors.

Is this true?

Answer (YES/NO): NO